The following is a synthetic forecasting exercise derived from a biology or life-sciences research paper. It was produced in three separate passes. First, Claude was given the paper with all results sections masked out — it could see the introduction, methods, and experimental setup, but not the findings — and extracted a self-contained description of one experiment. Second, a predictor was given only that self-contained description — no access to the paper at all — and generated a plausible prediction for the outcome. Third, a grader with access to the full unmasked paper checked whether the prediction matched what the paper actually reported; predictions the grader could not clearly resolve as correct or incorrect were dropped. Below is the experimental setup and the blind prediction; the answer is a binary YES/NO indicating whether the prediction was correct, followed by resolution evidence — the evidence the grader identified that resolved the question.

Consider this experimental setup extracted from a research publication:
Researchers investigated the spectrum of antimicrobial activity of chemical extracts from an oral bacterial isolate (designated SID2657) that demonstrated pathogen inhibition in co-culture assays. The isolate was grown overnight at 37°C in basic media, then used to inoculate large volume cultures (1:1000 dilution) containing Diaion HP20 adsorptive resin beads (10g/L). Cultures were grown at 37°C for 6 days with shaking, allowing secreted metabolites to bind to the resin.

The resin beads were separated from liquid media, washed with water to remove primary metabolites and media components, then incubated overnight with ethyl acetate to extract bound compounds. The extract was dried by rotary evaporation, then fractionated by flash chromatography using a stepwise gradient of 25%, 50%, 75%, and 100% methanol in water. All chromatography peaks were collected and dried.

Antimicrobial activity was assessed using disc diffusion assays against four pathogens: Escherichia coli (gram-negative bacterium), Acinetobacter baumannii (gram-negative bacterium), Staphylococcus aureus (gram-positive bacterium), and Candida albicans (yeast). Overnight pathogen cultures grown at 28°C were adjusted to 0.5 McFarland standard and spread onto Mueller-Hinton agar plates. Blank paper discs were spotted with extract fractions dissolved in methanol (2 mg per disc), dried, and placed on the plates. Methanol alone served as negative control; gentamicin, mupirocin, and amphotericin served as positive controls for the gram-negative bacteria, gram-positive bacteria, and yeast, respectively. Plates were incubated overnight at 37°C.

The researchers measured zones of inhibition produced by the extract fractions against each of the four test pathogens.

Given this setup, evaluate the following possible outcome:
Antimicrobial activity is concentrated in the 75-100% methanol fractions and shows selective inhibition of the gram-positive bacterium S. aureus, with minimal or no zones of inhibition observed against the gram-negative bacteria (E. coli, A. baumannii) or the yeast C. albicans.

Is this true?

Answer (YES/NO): NO